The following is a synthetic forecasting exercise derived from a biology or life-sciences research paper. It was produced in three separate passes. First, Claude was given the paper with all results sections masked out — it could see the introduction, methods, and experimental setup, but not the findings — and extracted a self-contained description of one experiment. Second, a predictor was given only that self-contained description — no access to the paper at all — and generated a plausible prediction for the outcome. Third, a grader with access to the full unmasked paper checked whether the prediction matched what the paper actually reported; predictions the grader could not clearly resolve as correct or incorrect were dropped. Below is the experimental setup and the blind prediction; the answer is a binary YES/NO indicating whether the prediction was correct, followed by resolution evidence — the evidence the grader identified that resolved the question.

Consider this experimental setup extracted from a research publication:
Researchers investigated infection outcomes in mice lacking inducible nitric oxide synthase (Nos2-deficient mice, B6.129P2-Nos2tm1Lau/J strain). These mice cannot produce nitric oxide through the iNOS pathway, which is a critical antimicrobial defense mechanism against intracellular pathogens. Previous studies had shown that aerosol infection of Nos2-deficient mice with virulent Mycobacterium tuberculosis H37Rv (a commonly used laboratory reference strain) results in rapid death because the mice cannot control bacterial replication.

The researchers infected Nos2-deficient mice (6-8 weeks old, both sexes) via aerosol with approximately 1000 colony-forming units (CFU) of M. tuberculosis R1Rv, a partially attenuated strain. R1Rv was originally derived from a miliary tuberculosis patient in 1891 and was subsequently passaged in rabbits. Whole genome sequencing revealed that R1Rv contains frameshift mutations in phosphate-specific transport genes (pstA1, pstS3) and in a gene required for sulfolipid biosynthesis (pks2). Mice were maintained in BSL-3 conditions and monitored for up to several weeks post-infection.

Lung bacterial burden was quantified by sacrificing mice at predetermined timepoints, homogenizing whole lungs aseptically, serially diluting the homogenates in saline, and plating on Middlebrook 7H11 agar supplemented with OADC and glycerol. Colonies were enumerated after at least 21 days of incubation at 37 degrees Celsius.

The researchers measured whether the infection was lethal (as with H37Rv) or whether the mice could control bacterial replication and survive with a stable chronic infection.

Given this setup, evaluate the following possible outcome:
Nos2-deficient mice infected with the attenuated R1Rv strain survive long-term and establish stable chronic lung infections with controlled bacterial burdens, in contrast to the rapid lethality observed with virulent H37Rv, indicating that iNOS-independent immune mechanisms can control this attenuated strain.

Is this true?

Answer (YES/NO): YES